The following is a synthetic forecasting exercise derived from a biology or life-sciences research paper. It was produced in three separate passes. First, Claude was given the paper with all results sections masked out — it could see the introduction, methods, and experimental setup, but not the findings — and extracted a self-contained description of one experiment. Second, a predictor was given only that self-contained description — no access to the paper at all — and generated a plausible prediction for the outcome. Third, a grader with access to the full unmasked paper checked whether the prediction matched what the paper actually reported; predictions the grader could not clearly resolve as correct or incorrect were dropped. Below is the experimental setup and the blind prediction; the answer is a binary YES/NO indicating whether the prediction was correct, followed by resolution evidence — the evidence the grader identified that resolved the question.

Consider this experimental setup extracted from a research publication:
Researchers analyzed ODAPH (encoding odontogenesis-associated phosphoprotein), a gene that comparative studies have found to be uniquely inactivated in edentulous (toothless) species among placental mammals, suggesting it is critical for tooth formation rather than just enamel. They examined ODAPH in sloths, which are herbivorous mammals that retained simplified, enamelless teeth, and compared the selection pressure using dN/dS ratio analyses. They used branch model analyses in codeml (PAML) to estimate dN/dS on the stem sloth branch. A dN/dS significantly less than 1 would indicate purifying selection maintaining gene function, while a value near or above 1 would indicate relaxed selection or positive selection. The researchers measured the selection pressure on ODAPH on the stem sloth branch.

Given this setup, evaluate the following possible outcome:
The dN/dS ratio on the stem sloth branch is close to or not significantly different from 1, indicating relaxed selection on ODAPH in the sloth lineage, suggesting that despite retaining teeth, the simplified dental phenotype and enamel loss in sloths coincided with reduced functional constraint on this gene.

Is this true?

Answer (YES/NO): NO